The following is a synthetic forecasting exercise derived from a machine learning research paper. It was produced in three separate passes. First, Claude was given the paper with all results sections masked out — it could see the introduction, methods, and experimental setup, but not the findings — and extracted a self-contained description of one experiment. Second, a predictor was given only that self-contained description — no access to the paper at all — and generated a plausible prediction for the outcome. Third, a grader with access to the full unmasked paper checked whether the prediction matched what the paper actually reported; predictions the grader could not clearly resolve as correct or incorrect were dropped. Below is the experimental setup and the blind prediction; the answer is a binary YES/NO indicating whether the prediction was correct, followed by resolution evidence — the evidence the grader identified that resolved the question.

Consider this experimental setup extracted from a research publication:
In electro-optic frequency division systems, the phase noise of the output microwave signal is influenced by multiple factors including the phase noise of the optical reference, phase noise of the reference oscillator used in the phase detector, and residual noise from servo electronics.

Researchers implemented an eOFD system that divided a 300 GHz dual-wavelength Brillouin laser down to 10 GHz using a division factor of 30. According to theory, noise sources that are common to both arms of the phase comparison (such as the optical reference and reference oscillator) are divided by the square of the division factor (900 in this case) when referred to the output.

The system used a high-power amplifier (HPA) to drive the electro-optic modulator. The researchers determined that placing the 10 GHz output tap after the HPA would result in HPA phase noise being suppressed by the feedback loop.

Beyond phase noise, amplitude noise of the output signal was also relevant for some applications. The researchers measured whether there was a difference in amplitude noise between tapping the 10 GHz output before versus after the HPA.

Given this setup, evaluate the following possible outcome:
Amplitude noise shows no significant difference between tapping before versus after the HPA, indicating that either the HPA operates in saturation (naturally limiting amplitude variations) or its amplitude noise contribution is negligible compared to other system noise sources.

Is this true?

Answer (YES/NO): NO